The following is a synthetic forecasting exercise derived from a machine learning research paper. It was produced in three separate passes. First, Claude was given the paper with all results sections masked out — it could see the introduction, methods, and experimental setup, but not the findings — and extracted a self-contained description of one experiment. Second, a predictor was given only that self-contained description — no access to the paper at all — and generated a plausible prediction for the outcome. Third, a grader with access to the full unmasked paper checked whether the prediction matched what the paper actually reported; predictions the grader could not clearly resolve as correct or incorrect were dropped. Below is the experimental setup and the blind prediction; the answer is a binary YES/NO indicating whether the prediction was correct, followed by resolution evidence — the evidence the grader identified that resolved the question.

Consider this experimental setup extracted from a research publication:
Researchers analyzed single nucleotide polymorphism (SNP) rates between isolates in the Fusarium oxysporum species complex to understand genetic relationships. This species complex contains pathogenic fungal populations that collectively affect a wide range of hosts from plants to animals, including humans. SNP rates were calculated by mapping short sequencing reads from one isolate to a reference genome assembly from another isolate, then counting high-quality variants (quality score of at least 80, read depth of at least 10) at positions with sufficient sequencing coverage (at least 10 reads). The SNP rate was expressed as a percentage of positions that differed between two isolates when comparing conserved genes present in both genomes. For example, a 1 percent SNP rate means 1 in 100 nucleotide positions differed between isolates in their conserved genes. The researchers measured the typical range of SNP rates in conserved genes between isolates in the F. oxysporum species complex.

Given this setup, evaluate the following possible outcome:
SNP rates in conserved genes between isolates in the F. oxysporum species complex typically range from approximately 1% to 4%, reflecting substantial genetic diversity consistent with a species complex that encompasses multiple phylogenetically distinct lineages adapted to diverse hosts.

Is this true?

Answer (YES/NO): NO